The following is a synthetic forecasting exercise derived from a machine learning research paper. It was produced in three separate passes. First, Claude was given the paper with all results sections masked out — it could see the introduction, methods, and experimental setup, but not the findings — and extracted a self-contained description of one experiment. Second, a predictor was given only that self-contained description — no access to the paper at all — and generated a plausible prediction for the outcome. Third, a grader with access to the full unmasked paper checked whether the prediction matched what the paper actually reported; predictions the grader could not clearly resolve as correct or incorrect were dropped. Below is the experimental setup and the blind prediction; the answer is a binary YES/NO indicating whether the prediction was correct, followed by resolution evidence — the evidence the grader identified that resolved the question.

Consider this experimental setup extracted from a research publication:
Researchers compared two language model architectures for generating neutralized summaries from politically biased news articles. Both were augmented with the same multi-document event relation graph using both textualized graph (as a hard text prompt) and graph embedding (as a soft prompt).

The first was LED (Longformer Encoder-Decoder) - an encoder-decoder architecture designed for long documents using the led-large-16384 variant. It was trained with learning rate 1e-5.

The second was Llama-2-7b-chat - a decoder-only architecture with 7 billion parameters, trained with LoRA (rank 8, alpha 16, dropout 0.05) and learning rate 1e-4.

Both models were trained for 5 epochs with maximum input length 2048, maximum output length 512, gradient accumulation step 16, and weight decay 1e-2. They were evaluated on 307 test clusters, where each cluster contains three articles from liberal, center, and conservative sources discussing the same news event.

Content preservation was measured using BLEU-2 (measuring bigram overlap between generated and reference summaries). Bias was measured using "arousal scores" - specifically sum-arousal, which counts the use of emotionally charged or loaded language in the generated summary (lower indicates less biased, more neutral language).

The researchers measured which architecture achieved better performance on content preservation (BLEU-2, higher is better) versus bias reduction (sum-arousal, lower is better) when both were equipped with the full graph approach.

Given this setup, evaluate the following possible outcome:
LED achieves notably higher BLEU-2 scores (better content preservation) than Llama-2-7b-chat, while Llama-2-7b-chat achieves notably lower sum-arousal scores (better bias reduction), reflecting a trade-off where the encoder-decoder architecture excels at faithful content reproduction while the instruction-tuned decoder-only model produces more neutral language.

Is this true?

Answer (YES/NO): NO